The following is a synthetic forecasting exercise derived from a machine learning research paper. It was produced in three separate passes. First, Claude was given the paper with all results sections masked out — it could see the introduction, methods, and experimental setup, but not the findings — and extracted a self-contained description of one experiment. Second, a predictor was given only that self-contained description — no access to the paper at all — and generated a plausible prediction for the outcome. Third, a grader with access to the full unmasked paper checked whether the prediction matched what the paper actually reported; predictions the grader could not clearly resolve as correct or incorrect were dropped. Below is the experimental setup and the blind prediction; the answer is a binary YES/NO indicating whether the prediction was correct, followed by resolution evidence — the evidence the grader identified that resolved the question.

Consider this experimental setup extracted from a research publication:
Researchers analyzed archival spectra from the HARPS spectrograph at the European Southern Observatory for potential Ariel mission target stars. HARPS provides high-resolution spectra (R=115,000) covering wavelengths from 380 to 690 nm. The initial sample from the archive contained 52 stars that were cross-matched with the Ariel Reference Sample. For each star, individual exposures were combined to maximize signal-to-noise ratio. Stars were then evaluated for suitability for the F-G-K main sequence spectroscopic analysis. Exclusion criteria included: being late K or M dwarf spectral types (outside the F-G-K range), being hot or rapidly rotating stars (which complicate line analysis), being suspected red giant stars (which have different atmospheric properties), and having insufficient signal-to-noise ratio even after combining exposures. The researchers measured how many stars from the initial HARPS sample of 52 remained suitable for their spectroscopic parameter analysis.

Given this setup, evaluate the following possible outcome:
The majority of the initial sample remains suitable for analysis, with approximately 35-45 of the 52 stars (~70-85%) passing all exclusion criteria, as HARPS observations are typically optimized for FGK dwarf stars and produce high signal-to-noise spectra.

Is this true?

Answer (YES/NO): NO